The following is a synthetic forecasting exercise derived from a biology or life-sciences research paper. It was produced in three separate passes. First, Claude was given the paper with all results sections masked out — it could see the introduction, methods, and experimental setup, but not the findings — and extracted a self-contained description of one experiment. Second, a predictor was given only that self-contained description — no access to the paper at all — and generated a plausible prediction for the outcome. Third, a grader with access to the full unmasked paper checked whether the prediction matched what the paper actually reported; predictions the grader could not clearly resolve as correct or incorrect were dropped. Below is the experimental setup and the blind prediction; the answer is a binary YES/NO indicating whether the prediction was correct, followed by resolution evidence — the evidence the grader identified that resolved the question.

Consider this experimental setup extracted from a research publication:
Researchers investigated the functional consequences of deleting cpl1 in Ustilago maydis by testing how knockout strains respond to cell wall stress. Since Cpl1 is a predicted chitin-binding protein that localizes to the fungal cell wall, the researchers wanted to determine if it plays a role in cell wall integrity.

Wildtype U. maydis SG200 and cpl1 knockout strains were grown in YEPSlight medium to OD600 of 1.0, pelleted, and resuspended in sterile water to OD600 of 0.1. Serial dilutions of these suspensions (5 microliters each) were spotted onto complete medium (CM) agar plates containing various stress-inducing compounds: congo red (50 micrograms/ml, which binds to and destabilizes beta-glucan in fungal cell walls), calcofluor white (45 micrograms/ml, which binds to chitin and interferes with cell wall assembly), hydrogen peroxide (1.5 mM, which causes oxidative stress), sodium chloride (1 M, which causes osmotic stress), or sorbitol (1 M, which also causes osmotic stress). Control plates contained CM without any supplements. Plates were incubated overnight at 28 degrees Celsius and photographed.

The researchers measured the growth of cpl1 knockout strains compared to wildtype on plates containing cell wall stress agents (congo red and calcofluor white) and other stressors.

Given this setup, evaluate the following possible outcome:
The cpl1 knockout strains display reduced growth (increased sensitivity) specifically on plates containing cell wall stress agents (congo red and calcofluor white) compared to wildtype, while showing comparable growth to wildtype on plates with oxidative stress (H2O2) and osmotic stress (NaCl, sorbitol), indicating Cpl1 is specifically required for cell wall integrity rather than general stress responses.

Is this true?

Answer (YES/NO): NO